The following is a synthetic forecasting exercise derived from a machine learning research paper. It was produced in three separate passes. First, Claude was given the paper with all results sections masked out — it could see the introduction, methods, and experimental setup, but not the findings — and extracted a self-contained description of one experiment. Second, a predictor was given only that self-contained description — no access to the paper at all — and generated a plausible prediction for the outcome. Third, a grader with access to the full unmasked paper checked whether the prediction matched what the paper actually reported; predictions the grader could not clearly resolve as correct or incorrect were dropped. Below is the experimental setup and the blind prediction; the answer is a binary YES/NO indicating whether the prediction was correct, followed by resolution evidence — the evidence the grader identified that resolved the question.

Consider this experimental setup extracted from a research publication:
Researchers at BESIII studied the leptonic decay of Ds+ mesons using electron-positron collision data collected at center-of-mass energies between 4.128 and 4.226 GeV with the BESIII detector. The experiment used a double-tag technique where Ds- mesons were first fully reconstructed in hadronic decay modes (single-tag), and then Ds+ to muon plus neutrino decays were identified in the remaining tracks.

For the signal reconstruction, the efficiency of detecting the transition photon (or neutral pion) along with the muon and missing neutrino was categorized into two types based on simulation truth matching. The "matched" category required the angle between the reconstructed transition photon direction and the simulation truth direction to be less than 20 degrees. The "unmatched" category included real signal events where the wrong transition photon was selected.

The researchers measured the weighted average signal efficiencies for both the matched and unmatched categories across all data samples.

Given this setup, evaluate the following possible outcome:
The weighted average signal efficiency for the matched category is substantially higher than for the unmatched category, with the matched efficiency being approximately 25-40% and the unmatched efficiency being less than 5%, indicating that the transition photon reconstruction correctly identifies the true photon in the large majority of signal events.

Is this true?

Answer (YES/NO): NO